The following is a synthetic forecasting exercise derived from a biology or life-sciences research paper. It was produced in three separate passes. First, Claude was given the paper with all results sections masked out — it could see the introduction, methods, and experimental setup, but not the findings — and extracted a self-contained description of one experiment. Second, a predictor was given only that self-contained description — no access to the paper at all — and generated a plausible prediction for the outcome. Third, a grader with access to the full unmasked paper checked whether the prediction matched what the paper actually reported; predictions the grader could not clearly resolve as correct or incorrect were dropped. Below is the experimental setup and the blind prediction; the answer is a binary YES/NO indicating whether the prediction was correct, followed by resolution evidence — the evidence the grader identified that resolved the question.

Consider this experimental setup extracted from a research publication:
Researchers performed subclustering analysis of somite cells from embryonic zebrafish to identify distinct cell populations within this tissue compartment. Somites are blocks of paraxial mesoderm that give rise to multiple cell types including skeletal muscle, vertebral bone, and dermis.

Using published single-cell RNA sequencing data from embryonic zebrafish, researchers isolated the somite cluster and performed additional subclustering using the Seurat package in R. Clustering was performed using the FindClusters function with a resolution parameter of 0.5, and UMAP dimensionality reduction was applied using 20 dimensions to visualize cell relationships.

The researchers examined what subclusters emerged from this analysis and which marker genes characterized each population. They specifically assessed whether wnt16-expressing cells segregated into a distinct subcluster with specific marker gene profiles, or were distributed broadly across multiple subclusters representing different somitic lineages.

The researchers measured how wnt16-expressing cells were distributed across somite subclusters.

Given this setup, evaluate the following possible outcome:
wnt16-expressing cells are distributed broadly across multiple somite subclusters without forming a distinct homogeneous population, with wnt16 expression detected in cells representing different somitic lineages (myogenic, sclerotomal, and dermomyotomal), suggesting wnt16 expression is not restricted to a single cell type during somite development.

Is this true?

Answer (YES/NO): NO